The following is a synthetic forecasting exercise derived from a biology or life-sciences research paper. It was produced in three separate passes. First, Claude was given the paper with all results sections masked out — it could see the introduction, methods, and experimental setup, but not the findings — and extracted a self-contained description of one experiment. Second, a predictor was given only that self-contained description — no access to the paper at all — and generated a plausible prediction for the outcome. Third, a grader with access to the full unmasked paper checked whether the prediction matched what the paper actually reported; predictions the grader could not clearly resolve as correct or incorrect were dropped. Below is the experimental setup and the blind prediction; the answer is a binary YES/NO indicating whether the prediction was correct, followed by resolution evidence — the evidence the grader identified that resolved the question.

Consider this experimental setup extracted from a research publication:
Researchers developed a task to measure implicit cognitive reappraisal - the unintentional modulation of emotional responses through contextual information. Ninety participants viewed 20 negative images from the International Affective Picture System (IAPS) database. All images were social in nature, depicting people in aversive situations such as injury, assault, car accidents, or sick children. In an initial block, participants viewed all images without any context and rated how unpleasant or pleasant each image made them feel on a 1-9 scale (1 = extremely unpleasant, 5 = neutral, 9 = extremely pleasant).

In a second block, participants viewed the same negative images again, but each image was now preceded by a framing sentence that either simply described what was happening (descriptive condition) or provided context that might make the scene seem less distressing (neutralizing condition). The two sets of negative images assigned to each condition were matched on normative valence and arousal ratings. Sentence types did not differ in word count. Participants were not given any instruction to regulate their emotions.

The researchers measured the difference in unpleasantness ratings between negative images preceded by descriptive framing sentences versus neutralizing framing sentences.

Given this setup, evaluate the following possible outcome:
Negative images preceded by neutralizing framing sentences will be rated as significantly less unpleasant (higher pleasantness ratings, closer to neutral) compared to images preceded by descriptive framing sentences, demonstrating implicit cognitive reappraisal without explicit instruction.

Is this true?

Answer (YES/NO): YES